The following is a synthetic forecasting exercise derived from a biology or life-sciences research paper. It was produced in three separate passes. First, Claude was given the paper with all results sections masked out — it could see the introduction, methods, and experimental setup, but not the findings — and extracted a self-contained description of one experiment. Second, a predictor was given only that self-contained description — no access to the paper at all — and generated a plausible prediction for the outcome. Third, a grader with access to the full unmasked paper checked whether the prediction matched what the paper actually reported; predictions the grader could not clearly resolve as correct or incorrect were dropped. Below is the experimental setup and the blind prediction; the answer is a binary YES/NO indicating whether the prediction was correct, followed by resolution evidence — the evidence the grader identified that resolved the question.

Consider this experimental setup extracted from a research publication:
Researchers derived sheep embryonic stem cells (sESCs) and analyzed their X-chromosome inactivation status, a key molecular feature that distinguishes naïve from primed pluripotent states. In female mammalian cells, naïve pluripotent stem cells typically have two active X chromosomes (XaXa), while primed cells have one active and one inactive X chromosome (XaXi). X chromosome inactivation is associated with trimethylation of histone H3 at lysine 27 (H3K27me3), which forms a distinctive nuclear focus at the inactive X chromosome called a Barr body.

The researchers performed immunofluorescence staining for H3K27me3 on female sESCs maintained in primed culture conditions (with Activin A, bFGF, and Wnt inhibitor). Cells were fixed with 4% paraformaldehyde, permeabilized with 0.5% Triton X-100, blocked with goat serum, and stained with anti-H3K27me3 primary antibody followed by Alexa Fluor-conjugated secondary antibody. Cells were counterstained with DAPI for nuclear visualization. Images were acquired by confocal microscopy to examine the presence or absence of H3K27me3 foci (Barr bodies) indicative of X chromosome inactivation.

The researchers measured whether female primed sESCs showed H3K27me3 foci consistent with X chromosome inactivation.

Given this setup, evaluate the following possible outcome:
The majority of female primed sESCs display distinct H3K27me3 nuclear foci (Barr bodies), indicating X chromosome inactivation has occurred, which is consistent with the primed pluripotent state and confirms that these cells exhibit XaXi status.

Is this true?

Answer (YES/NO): YES